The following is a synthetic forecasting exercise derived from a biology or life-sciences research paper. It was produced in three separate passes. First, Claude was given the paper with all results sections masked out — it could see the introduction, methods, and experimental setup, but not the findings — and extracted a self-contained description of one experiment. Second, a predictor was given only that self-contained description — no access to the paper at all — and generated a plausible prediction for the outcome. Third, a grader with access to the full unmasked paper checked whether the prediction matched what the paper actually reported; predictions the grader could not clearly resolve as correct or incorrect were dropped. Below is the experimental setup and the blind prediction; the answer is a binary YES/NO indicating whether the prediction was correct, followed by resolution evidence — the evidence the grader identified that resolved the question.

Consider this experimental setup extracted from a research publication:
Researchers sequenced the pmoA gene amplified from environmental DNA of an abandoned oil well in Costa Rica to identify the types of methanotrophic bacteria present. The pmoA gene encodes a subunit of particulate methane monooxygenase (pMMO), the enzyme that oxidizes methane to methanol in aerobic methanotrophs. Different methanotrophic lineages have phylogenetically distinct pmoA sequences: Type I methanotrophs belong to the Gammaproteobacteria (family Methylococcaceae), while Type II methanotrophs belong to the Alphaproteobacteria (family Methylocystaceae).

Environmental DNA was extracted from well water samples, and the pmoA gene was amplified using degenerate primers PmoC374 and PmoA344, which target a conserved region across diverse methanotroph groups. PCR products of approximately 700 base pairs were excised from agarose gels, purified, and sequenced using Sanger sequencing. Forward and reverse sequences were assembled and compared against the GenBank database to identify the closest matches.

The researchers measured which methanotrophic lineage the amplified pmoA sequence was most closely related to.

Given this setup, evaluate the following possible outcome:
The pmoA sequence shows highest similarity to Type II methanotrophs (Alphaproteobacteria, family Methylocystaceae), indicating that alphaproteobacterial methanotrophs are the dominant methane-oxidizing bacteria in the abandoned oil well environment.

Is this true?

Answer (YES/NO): NO